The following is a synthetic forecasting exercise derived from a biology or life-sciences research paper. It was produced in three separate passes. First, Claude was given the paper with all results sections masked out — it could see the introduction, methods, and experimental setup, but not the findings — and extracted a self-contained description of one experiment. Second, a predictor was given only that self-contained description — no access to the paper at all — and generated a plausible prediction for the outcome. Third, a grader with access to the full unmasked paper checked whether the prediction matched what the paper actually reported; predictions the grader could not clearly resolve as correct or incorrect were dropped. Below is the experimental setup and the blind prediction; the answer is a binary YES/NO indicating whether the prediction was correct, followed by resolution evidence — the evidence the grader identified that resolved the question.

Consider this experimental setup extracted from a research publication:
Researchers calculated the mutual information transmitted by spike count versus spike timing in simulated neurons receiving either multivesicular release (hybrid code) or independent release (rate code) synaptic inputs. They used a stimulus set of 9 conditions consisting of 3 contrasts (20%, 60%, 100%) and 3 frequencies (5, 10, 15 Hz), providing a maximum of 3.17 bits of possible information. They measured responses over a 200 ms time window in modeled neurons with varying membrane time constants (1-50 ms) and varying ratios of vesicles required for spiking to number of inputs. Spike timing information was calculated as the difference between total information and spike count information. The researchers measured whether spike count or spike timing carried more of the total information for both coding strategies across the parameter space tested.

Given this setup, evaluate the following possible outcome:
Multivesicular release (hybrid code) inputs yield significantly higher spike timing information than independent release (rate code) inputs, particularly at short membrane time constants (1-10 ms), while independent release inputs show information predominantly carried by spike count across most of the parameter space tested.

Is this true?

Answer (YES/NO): NO